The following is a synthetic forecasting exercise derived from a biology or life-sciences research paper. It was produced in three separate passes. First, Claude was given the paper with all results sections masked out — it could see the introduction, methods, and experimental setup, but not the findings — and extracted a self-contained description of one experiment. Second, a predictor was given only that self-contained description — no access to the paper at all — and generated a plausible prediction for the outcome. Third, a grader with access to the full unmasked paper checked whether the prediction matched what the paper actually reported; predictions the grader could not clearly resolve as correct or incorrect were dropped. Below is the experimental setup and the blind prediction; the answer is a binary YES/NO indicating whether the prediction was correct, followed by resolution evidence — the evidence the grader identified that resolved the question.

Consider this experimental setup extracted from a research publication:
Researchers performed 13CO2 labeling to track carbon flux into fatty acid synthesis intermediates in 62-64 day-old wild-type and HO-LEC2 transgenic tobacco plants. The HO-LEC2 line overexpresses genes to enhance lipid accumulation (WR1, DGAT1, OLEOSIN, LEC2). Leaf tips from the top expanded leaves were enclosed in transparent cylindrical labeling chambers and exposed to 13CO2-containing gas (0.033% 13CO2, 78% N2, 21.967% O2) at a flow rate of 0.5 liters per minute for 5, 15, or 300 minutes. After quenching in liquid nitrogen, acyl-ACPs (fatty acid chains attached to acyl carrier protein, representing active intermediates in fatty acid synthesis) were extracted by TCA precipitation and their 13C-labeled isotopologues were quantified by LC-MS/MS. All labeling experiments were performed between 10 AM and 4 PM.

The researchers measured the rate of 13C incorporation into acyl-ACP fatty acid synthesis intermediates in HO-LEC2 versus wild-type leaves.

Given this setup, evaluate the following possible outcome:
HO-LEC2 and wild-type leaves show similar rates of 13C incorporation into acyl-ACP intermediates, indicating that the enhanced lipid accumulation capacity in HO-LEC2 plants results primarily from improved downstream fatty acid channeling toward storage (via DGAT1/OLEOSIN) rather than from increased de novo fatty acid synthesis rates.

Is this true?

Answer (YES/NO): NO